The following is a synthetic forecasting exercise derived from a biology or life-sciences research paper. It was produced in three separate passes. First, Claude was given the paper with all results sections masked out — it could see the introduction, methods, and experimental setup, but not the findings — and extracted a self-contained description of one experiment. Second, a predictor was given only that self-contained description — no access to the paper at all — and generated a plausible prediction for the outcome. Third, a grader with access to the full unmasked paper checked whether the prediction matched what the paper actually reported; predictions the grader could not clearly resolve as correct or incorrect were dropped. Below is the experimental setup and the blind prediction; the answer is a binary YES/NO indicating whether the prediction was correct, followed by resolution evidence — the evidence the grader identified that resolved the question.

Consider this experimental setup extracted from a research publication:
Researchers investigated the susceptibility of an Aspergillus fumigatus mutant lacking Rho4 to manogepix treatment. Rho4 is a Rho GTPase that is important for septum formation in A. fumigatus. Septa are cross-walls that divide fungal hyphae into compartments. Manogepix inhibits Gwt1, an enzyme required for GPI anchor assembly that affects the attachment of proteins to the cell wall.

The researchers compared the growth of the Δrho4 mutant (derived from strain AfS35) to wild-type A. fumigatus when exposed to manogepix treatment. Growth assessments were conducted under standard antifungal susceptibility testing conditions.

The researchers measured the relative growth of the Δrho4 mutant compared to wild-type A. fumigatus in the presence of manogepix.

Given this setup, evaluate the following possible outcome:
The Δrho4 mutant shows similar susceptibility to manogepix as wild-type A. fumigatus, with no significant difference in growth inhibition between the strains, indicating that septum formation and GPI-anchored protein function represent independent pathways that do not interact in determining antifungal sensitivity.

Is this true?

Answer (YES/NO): NO